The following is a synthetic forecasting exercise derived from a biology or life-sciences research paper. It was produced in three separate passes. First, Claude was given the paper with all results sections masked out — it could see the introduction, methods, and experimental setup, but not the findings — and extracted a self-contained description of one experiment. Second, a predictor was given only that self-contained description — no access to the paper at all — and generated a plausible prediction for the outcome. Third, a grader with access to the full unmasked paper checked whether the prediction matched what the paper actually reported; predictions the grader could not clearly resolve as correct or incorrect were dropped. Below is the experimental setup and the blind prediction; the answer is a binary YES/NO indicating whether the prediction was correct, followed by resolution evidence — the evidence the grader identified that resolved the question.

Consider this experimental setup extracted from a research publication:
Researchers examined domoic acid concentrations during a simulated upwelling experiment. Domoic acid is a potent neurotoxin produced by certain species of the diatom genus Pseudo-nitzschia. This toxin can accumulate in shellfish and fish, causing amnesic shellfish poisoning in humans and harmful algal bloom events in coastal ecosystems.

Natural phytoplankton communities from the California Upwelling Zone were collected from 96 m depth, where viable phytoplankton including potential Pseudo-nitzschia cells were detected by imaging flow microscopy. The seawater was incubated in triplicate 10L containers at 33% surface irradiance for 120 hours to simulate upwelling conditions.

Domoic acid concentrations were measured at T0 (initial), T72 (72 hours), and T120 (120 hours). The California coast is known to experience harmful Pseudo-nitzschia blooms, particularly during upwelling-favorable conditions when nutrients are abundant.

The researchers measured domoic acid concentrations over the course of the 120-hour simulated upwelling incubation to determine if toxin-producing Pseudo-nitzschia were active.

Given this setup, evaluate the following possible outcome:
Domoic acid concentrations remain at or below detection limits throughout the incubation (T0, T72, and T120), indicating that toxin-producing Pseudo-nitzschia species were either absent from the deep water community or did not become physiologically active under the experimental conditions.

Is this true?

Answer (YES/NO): NO